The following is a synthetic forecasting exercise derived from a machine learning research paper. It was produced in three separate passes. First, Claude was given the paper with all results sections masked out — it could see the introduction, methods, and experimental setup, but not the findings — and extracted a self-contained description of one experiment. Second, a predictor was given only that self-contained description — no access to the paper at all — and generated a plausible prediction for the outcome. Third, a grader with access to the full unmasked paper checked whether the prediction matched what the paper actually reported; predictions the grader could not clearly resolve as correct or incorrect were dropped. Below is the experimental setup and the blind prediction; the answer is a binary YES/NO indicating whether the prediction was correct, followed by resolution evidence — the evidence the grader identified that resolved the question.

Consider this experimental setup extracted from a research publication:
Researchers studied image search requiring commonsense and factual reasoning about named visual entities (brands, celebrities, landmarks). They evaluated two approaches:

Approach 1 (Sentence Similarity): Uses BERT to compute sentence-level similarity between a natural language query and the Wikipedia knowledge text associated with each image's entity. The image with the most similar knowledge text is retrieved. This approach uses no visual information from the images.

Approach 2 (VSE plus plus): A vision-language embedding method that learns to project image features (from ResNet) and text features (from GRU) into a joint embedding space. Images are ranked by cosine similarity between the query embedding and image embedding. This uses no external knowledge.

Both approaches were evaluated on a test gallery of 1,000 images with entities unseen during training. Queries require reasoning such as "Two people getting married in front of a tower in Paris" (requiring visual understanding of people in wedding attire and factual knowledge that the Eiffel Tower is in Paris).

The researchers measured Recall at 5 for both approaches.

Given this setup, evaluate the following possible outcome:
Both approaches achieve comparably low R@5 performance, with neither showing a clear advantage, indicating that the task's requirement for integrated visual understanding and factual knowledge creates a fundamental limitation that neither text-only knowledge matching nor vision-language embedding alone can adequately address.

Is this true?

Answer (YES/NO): NO